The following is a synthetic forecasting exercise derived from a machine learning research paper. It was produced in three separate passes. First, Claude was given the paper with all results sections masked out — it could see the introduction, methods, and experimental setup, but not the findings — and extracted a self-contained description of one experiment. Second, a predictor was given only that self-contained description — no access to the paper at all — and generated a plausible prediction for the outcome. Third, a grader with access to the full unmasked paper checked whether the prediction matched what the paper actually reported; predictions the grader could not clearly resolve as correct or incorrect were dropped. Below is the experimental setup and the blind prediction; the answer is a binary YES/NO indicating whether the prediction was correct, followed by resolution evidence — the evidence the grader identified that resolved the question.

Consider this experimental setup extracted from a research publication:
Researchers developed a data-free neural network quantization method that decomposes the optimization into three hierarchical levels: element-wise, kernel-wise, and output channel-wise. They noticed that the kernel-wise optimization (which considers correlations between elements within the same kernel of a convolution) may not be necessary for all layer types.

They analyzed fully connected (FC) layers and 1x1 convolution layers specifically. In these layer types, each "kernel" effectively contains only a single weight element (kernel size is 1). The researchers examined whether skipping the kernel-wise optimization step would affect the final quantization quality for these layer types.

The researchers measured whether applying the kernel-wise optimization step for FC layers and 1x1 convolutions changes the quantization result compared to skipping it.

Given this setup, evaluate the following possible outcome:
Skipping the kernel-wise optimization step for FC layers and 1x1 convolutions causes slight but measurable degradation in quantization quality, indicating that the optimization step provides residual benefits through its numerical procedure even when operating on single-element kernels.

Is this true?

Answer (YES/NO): NO